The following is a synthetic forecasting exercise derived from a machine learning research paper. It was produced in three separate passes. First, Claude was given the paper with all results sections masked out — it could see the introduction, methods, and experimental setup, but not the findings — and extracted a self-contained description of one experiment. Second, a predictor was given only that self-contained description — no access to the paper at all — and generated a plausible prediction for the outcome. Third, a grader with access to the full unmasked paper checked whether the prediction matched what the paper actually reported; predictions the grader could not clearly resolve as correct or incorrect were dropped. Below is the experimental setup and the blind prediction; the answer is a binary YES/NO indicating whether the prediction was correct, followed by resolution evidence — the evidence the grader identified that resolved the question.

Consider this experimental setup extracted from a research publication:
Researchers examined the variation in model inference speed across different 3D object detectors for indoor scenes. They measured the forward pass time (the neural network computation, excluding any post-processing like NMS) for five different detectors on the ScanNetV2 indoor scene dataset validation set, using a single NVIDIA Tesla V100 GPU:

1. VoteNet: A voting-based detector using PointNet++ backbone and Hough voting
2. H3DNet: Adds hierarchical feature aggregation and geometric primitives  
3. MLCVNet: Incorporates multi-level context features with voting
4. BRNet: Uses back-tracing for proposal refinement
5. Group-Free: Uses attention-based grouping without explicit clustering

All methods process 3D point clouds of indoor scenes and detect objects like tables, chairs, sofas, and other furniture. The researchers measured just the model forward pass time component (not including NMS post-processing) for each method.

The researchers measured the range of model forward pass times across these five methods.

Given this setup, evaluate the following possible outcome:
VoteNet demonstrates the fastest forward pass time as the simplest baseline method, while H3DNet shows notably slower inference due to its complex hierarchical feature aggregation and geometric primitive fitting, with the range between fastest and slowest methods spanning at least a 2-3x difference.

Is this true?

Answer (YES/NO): YES